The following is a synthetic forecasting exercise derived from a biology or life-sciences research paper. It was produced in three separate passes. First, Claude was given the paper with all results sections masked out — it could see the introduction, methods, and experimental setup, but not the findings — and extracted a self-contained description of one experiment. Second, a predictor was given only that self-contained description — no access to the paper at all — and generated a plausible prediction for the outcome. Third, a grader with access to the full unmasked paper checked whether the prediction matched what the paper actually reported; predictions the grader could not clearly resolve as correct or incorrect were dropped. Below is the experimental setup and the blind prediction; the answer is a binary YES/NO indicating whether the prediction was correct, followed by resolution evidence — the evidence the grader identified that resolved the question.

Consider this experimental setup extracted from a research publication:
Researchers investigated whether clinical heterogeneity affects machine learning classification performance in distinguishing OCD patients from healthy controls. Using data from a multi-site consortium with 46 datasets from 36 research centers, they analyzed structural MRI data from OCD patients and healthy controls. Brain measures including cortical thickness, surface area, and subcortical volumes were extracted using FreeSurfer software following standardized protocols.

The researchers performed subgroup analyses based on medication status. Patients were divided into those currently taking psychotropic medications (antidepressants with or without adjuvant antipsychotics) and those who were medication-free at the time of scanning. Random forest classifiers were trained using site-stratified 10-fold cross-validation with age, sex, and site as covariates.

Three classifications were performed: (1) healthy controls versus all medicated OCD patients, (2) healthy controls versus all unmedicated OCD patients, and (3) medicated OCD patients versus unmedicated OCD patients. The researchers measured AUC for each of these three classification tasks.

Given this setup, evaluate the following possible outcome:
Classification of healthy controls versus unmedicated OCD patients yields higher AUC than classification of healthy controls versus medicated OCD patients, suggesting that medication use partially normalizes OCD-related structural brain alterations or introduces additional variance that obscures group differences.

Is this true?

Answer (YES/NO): NO